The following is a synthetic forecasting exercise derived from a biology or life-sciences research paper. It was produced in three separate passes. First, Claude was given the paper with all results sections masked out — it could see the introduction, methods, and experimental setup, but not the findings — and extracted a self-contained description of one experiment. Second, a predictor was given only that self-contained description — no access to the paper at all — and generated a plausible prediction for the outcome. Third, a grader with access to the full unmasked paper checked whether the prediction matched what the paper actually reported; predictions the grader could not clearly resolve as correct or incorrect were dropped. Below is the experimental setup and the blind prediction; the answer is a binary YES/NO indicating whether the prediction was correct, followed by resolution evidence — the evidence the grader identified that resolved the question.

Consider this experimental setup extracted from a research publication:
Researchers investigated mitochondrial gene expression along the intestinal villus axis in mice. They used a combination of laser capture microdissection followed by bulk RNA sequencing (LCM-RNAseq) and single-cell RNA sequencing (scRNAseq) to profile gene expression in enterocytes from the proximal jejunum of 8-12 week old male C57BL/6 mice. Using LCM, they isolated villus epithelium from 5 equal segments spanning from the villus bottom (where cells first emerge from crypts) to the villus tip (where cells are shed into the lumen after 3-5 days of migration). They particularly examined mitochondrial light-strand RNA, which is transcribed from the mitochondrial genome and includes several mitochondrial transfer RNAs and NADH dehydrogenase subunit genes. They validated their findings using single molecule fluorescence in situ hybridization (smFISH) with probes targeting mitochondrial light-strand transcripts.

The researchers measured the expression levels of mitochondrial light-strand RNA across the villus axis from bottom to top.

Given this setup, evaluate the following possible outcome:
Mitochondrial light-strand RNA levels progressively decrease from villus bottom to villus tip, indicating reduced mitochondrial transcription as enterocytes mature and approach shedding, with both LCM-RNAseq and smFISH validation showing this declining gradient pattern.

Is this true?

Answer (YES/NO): YES